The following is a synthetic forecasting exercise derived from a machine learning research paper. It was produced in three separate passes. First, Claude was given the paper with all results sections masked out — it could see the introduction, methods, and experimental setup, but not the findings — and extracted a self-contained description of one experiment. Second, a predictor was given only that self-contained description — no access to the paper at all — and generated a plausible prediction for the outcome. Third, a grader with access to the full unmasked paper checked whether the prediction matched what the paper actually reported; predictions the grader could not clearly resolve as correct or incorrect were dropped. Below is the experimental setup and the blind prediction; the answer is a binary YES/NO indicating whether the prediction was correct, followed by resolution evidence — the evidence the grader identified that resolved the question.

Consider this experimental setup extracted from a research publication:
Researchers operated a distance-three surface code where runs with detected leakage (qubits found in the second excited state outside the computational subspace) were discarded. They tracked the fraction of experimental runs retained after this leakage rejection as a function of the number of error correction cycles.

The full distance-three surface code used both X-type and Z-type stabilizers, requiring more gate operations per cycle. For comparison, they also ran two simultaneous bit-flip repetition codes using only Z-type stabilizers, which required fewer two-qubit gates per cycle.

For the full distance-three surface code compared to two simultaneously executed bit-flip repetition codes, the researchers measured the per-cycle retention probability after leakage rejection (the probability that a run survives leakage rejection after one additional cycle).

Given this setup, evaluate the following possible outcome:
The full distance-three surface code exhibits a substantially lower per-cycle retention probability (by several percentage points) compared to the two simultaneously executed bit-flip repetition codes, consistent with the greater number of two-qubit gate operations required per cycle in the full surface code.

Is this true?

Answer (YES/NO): YES